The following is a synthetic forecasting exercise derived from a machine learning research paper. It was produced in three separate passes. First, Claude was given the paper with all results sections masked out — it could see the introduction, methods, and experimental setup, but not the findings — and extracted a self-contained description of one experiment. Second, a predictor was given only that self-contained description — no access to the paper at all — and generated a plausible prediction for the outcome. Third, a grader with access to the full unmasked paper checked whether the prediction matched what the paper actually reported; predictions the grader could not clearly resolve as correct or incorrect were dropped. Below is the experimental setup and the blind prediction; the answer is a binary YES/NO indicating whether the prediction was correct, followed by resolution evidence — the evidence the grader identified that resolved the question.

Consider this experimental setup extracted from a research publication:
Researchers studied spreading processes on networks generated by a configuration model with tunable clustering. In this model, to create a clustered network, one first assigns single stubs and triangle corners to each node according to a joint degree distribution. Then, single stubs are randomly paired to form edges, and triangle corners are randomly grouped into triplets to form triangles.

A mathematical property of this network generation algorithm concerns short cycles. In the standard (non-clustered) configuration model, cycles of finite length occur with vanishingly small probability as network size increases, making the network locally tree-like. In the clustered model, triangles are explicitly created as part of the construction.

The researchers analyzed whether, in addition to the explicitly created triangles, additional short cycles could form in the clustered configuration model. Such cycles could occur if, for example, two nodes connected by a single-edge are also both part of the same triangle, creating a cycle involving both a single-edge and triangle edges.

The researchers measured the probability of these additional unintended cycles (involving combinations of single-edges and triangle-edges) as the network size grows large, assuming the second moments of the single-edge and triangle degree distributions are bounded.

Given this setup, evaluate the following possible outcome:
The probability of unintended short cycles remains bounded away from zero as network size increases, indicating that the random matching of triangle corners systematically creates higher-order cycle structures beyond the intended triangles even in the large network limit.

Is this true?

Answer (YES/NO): NO